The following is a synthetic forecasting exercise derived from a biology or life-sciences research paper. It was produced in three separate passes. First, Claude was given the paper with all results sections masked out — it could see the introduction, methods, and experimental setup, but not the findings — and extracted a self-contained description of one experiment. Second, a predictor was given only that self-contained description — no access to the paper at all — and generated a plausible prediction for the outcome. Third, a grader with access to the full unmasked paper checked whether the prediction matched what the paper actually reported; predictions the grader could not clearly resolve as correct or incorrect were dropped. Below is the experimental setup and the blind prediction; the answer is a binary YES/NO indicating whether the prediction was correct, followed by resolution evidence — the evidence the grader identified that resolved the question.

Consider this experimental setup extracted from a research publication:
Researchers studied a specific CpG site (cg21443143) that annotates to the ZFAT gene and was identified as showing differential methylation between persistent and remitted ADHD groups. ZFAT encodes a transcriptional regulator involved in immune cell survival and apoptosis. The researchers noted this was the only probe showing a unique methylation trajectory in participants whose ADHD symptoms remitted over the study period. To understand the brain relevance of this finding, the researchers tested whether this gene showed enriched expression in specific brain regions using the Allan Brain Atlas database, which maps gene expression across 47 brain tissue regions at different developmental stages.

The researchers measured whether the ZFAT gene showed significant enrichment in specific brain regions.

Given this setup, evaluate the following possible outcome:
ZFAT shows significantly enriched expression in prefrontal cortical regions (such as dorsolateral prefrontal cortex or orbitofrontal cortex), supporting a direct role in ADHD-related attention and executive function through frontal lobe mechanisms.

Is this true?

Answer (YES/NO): YES